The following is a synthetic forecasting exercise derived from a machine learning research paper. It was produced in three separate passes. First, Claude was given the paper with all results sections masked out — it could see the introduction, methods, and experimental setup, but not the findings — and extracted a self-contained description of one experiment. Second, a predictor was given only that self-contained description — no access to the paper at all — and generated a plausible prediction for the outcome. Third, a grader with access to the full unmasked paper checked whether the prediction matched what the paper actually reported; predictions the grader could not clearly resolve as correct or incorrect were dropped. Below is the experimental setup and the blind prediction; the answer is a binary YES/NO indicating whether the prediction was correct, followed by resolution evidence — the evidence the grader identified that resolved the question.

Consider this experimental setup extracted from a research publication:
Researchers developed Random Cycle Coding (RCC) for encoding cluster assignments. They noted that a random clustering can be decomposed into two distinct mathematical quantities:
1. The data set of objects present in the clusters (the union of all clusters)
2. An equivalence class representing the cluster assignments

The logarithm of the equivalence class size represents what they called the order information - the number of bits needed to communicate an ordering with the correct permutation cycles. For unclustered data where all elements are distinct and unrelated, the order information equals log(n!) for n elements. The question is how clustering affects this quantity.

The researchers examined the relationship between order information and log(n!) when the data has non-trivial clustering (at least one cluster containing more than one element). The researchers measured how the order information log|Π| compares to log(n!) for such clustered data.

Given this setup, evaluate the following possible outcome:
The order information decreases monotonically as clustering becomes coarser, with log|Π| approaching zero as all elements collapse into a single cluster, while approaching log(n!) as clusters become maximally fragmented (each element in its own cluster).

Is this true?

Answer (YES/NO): NO